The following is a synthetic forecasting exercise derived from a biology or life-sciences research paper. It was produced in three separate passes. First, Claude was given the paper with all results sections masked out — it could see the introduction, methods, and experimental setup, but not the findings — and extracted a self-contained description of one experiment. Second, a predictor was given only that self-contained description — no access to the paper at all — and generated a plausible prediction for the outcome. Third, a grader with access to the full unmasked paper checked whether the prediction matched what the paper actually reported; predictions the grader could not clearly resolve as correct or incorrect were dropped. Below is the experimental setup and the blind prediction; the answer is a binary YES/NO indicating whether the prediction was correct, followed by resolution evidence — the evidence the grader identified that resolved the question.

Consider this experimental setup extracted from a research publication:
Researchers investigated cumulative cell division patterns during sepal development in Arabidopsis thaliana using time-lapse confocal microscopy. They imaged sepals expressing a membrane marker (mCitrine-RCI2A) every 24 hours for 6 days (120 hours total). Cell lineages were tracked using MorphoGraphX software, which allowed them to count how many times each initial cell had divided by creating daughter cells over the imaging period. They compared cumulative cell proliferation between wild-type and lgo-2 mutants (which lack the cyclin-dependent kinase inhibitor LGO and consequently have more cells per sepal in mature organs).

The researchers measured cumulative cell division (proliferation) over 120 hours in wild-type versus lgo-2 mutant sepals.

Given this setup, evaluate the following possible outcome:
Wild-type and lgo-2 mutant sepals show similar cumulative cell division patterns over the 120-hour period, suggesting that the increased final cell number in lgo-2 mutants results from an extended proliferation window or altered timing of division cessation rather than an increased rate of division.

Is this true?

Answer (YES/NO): NO